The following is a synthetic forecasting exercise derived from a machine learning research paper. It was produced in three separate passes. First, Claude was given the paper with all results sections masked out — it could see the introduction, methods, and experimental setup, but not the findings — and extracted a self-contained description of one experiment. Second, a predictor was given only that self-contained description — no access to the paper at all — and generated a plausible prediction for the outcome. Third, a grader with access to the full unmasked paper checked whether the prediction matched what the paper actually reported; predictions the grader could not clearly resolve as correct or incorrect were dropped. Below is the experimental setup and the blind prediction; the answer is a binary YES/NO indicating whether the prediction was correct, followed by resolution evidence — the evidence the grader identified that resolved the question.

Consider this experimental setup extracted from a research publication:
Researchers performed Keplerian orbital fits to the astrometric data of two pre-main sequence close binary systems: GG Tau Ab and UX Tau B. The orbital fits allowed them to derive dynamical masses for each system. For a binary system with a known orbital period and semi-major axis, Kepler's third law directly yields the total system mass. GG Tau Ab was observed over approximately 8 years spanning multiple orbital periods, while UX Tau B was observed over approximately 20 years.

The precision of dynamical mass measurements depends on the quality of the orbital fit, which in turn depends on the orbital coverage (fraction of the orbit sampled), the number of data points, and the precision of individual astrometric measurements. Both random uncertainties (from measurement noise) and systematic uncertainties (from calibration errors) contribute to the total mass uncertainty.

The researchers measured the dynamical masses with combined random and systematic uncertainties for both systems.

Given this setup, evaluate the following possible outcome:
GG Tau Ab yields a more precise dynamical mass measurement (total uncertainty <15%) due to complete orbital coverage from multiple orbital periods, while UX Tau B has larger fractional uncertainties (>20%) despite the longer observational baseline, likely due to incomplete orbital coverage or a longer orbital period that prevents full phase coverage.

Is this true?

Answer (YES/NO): NO